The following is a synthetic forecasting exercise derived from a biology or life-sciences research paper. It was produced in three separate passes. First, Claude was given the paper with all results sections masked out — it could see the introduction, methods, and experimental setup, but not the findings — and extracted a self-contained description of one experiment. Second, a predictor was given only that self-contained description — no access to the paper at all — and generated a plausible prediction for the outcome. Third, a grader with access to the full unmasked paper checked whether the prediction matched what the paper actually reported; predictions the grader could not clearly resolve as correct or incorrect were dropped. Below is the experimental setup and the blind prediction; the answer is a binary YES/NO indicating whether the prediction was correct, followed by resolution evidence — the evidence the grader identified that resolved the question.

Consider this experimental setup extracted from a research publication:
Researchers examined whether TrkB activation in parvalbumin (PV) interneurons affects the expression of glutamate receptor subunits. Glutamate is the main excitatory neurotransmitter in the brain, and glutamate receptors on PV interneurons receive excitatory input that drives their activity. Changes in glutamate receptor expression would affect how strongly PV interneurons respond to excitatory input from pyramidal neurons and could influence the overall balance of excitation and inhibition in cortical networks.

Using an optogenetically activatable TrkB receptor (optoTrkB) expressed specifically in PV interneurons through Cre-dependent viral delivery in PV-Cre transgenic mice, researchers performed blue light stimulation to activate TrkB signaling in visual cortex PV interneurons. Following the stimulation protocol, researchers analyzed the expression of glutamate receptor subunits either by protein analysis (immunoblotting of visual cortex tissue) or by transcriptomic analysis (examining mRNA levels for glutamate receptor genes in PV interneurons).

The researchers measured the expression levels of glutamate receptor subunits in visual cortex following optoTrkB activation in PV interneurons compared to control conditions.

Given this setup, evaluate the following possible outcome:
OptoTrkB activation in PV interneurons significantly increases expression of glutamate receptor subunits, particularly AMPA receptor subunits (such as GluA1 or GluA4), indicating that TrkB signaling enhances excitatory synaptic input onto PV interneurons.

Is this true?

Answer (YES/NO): NO